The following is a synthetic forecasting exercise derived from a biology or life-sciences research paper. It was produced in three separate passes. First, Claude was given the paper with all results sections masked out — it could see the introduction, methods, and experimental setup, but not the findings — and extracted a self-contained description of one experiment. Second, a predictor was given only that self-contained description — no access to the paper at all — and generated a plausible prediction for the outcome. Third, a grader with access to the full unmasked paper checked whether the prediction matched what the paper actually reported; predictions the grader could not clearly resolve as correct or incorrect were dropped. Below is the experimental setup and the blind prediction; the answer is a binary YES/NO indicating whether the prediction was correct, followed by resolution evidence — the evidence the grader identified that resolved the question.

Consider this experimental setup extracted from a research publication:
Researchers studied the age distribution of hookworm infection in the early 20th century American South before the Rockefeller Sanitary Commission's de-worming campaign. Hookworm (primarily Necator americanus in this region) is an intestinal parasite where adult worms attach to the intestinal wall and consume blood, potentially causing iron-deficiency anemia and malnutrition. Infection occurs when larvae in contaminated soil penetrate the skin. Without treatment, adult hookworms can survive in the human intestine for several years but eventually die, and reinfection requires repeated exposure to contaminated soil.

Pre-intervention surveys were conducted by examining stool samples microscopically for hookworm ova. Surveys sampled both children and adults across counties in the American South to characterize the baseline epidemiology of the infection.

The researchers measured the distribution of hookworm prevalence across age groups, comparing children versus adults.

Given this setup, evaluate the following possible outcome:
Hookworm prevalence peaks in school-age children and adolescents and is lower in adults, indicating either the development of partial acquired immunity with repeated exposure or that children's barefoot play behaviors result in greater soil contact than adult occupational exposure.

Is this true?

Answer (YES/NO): YES